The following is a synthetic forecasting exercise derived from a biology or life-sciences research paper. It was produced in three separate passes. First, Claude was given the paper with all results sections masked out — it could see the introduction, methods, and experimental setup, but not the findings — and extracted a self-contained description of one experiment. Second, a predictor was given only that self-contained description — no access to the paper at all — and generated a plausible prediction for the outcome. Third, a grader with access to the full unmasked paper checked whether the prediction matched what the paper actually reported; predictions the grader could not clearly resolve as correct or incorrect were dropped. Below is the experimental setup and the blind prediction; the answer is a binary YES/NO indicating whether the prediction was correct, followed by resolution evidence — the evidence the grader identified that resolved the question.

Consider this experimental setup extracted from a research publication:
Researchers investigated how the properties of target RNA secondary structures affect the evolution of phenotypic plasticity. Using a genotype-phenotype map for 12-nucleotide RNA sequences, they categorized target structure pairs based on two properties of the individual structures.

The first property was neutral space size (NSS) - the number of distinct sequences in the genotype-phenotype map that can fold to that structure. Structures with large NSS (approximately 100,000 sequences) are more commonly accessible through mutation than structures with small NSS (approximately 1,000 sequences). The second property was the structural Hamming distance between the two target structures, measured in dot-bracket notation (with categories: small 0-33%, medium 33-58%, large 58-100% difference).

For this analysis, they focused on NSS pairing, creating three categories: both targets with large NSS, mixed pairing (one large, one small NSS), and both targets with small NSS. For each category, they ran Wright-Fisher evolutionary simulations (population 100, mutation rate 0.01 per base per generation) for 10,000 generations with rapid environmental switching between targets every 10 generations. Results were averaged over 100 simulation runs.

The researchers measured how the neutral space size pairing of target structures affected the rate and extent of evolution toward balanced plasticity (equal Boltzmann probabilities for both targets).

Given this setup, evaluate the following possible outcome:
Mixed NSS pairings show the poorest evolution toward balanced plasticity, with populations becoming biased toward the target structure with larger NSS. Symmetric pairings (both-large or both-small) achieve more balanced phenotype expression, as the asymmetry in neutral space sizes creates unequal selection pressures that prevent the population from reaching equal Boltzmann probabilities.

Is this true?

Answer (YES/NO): NO